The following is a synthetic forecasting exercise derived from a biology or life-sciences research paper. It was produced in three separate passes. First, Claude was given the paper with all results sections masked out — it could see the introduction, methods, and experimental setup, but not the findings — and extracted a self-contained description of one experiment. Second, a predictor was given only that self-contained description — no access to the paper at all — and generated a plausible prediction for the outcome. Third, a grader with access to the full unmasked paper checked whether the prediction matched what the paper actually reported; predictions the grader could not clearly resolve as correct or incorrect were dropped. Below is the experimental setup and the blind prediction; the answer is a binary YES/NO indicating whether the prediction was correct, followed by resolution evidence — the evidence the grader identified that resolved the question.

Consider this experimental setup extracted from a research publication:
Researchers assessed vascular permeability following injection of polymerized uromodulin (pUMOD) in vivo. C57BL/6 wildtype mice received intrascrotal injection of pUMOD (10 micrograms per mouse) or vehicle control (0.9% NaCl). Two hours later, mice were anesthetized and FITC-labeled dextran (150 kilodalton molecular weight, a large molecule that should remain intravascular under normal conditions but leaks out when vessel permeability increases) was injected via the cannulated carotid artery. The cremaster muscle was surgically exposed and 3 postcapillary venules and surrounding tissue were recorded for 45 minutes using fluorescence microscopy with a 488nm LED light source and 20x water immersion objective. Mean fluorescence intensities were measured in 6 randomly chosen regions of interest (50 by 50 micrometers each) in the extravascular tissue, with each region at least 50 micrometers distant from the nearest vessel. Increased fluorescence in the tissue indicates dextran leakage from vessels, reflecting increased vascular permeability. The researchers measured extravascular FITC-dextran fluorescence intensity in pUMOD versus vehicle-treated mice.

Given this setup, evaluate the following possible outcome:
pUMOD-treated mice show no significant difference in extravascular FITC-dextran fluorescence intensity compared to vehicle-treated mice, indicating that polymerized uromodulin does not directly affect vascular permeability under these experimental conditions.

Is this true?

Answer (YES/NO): NO